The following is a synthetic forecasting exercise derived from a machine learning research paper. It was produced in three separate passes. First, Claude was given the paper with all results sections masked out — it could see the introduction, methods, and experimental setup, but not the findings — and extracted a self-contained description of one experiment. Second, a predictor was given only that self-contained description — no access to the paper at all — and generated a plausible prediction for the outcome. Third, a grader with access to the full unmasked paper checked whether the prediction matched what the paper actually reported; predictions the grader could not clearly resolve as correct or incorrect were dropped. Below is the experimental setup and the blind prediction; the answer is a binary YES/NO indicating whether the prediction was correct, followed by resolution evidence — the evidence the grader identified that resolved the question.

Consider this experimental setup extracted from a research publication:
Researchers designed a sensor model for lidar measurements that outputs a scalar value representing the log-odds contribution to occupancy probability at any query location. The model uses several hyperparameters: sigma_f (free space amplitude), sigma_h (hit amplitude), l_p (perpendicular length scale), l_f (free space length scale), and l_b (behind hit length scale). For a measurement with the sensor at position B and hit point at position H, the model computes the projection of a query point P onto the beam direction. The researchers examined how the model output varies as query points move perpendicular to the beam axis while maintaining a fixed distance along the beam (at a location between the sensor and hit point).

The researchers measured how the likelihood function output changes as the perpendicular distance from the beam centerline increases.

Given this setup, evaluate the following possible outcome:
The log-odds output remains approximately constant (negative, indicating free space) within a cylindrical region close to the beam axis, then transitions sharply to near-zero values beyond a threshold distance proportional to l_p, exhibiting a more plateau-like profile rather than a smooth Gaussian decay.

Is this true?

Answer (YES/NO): NO